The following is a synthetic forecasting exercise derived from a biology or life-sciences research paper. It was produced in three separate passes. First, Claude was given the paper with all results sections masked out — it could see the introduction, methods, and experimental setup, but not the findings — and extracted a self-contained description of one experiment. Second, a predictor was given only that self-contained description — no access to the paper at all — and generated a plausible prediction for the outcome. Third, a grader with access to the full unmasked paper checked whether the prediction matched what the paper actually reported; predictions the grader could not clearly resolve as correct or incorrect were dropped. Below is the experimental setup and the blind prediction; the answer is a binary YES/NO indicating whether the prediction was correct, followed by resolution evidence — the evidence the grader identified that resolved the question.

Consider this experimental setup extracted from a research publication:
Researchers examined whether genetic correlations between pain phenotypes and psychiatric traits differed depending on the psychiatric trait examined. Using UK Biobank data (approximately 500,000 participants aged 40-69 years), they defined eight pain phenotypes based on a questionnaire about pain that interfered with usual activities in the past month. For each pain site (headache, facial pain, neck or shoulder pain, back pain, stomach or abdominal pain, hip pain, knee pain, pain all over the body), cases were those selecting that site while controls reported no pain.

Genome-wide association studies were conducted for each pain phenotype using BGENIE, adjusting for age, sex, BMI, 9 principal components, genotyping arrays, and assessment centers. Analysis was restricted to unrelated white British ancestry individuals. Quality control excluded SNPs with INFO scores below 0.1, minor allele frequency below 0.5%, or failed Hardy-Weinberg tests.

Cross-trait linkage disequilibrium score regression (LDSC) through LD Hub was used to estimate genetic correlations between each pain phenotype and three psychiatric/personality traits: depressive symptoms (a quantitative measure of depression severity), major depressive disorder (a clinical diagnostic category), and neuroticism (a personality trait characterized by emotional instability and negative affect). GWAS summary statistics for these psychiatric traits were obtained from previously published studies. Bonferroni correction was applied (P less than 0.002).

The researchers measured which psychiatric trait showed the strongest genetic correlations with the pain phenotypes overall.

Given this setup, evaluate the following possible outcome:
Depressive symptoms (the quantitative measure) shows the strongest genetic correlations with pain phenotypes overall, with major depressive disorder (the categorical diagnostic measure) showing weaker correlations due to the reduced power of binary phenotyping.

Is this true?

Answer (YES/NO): NO